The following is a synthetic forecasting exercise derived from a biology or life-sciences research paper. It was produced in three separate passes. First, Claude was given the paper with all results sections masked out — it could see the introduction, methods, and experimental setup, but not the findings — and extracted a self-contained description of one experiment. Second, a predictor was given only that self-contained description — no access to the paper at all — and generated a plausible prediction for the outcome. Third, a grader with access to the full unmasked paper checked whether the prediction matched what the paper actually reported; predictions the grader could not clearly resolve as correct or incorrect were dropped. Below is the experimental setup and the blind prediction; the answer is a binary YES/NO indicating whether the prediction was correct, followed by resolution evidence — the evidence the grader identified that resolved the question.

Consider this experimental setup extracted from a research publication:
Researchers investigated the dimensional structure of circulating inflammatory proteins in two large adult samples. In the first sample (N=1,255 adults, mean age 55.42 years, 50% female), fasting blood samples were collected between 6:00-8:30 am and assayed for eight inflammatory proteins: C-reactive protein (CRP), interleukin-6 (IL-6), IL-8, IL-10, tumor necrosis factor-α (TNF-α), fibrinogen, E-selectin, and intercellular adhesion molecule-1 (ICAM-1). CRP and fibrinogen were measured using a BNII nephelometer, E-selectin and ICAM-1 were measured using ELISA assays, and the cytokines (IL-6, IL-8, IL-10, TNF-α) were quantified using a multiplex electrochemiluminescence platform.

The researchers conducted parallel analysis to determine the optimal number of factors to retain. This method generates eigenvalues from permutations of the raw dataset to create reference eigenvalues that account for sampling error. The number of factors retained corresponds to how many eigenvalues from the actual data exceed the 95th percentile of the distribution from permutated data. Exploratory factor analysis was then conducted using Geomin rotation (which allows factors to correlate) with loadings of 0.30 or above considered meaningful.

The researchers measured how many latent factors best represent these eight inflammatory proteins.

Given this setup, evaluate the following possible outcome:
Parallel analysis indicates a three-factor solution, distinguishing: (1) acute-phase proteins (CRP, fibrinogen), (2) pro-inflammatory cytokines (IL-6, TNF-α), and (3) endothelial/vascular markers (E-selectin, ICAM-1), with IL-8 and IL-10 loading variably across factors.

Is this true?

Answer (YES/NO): NO